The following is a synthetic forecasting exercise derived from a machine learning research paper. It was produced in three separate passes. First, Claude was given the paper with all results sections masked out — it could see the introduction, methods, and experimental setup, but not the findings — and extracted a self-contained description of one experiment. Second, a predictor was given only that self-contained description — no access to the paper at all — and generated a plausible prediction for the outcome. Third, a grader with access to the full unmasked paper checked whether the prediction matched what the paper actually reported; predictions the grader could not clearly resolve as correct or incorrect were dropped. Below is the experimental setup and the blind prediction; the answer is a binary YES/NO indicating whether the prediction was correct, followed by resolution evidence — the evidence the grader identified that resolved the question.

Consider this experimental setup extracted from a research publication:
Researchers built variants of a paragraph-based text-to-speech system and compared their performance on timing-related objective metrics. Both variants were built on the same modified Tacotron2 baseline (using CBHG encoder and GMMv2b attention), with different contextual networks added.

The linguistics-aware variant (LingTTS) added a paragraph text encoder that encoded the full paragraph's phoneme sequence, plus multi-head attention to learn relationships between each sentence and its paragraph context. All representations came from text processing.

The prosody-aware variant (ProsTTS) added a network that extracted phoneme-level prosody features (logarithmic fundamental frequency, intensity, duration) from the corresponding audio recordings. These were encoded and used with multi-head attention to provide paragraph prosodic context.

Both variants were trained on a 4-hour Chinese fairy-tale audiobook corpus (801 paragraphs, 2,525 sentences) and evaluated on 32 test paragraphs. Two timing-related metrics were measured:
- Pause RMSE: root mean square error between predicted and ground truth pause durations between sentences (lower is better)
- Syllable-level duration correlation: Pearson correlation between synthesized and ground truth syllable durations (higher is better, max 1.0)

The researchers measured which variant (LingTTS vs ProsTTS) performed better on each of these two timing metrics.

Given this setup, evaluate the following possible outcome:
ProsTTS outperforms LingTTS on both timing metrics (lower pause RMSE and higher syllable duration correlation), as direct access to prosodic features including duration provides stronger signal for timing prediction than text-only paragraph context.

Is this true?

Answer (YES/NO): NO